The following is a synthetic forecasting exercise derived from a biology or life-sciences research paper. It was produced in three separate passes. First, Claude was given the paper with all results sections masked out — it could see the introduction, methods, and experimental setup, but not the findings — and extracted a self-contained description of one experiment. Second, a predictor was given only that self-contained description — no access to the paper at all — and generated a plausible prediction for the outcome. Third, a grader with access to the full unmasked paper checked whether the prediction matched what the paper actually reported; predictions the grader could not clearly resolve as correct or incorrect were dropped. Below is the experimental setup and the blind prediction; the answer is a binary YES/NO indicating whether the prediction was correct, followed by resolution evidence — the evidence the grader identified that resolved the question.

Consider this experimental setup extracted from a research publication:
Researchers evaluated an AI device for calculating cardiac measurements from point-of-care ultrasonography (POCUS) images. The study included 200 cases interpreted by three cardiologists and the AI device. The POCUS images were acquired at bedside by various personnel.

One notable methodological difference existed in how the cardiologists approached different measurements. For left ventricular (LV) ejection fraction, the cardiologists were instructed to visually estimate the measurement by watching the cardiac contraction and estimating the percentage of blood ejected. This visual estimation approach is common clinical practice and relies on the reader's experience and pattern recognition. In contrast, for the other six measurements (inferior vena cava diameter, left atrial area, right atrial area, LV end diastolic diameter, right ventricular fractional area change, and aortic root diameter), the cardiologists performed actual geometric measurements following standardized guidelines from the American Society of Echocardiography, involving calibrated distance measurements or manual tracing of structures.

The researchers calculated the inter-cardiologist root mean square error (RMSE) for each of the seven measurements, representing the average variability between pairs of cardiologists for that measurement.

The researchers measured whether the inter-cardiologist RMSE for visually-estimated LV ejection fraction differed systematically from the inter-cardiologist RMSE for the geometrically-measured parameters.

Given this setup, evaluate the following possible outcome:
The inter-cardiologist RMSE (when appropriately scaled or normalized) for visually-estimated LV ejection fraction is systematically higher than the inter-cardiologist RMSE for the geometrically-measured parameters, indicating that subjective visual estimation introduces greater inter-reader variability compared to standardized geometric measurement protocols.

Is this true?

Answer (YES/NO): NO